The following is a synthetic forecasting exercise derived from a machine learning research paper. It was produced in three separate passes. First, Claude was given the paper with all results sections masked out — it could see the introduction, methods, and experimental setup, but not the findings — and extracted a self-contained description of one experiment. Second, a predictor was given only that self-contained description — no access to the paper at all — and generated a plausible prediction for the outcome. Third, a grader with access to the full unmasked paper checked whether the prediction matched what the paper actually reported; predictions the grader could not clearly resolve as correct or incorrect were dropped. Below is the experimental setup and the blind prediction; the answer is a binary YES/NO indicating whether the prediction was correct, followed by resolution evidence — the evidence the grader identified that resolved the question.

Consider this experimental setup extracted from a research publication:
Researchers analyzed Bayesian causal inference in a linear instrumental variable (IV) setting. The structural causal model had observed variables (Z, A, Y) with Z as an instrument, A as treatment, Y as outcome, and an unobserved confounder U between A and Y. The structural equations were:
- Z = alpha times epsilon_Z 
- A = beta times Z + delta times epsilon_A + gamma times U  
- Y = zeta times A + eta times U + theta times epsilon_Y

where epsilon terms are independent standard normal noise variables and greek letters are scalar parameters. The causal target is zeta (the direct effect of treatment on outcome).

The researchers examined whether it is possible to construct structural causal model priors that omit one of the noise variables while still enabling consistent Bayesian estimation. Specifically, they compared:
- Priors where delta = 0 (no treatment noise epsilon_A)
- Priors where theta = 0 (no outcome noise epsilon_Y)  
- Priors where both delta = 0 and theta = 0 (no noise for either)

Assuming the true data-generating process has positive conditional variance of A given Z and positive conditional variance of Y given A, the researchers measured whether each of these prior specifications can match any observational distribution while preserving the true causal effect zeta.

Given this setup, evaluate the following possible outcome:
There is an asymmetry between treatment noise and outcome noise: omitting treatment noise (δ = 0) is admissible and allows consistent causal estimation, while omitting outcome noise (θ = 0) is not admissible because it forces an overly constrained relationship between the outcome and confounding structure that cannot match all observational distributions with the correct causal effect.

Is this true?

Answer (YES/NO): NO